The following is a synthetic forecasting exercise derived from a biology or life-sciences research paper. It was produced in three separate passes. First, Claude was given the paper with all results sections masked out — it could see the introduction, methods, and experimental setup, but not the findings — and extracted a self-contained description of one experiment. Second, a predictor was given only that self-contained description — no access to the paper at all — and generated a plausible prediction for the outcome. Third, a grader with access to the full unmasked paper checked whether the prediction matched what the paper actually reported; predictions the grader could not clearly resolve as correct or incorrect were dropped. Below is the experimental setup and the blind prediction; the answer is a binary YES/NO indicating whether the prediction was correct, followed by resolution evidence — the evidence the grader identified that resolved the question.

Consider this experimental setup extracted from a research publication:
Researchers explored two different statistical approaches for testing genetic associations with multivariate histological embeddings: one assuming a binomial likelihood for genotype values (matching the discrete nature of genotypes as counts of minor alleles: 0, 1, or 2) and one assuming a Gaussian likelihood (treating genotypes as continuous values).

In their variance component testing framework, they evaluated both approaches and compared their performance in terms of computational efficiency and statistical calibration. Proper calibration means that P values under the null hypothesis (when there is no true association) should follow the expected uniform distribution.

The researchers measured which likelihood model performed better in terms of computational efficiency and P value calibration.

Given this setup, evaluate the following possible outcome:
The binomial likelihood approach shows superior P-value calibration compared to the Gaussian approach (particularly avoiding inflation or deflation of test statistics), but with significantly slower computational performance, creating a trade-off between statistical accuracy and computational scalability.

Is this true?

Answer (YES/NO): NO